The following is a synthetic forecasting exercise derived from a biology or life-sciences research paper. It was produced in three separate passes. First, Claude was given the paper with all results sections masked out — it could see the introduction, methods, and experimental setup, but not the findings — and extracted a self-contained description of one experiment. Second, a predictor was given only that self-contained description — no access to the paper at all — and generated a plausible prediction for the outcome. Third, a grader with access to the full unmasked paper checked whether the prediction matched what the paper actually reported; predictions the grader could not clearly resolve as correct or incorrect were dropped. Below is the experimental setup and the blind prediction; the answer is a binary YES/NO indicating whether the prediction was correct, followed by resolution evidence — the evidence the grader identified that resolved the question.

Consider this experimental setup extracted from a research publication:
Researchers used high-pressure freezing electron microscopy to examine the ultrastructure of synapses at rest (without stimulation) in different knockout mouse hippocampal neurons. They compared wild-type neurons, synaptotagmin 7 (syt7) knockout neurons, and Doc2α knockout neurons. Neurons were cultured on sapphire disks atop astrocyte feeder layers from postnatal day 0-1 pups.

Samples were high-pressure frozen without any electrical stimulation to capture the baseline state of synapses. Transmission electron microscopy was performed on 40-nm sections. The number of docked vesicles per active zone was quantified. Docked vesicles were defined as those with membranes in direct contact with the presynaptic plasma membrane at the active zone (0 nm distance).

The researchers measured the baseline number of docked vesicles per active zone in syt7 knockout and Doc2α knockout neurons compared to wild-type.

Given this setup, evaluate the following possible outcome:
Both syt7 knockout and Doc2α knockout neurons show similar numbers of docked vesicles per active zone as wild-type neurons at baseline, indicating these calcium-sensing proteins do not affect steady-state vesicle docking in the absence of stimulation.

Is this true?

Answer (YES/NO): YES